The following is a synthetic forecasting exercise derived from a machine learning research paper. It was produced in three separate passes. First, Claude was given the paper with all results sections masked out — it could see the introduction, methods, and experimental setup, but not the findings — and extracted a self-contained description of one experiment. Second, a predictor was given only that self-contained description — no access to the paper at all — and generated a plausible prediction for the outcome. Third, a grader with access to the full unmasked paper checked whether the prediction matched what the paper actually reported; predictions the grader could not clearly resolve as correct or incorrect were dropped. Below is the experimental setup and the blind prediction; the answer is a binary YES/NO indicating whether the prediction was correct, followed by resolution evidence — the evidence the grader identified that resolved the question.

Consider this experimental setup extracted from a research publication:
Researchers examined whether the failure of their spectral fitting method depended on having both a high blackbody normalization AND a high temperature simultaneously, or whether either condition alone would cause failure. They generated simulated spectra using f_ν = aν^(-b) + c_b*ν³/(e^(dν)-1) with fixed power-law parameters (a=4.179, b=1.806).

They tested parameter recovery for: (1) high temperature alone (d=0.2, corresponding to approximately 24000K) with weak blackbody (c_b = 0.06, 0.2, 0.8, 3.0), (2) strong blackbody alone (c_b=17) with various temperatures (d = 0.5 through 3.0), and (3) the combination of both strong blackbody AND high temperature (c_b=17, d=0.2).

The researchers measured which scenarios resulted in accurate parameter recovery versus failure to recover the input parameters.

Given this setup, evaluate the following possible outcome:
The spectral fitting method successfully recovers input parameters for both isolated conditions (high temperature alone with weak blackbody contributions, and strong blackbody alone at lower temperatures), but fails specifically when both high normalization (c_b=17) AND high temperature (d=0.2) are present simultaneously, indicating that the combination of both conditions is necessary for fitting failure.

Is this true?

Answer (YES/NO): YES